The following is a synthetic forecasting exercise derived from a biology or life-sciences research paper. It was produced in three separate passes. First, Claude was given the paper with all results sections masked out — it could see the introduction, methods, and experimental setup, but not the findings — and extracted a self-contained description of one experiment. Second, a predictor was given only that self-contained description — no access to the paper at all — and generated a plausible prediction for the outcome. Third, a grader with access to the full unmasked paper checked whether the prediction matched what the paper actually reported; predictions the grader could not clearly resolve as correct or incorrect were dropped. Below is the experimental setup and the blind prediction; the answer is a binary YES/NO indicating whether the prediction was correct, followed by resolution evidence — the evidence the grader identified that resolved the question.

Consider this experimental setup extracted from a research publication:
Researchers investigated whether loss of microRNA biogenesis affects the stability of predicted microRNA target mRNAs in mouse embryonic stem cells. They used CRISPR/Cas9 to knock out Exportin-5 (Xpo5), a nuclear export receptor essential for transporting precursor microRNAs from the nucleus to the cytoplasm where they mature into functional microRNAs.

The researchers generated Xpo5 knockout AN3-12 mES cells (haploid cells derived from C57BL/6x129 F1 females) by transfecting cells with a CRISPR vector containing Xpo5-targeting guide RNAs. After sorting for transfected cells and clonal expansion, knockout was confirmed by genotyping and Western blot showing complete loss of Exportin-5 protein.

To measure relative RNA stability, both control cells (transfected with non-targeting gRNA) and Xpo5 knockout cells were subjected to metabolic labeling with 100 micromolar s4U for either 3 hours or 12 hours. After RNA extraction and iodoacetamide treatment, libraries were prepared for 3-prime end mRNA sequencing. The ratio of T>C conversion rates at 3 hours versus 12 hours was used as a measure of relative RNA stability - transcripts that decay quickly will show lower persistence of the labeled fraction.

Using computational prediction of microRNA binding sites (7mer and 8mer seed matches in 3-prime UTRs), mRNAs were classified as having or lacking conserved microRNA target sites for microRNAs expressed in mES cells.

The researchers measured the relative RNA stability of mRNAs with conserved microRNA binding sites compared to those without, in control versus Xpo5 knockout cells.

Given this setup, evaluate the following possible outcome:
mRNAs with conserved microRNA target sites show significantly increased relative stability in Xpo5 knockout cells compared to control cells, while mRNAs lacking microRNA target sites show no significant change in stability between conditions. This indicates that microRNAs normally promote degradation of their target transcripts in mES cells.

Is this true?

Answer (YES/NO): YES